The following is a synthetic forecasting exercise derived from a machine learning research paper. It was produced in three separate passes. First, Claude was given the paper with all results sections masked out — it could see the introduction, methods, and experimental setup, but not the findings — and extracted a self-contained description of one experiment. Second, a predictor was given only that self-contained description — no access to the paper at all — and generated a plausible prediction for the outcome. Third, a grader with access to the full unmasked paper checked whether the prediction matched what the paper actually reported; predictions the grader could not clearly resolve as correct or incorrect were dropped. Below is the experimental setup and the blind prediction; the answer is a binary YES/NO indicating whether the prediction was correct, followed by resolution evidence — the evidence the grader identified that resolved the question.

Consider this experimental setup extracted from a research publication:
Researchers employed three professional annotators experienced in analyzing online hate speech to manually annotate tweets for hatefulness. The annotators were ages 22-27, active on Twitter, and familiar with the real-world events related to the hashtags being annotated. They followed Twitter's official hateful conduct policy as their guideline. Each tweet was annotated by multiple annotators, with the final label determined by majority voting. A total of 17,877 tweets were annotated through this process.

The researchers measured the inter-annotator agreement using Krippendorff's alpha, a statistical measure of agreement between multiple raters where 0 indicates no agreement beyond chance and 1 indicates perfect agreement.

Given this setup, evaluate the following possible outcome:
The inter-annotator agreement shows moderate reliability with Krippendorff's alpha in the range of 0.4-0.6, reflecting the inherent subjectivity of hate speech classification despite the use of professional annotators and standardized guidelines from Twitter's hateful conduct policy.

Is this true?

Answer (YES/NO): YES